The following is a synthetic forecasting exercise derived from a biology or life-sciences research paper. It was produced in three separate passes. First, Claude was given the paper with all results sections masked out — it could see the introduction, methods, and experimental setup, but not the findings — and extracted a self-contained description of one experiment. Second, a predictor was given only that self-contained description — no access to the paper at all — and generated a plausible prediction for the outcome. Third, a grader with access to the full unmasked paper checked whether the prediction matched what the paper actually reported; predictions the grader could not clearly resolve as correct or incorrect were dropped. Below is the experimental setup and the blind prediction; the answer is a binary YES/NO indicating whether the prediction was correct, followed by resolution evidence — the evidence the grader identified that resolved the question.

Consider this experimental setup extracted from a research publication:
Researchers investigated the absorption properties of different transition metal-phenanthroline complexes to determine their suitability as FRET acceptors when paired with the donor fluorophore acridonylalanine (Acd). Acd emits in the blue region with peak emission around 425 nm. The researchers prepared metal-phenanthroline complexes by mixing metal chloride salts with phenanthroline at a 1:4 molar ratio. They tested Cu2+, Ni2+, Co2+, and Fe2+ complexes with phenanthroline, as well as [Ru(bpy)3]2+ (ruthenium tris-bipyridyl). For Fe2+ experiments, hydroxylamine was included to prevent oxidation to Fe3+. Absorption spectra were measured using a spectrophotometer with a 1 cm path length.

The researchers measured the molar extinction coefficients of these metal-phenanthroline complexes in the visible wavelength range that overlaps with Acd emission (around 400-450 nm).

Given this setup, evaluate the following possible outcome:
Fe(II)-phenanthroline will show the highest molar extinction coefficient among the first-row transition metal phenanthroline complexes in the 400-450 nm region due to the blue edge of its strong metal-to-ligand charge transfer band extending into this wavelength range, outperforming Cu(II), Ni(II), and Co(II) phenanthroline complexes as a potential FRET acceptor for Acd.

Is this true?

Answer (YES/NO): YES